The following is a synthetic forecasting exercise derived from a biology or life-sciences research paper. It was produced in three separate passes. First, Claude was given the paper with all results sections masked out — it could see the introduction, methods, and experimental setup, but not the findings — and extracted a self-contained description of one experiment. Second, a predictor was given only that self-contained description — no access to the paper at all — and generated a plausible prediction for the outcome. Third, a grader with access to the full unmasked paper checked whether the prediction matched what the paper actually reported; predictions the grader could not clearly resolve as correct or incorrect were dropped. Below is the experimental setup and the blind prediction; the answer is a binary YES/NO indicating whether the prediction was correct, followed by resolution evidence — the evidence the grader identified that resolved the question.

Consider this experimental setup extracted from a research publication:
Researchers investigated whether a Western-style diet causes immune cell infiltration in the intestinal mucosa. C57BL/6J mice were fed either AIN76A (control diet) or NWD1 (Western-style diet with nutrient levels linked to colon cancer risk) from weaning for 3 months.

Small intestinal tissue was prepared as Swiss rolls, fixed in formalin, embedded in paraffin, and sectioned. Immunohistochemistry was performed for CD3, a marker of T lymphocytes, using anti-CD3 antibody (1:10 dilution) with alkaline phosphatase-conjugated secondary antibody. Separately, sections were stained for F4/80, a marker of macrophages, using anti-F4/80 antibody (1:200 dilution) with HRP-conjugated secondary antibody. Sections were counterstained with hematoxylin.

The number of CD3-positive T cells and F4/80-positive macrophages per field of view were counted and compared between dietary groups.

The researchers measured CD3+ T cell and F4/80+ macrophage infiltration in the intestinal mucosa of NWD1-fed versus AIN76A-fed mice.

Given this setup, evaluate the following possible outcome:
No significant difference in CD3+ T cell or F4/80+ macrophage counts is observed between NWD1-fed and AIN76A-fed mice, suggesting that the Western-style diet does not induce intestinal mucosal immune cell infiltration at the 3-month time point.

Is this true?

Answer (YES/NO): NO